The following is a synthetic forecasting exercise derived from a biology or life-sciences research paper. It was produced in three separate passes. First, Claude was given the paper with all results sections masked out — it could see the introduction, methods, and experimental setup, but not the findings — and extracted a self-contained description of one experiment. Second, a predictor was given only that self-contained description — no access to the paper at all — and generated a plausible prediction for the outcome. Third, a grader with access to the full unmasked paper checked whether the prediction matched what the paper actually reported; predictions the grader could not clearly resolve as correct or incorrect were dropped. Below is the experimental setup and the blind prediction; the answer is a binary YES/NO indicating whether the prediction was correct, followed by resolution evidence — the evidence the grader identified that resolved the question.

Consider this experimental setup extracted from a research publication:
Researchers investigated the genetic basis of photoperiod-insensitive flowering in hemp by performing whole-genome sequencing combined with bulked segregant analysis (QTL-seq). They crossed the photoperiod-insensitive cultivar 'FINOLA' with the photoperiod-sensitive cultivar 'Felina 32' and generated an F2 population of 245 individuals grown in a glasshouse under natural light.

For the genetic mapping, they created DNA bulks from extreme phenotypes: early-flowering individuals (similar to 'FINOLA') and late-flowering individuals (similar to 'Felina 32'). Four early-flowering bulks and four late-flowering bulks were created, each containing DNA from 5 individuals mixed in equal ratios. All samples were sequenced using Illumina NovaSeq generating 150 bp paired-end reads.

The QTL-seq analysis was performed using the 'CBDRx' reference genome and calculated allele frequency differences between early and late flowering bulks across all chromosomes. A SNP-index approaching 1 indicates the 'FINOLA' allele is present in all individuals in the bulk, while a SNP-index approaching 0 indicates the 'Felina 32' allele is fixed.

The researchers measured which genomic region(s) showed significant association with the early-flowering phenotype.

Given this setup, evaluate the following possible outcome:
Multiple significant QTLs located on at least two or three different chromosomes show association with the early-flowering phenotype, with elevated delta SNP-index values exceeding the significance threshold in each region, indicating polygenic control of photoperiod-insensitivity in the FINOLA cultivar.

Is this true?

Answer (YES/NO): YES